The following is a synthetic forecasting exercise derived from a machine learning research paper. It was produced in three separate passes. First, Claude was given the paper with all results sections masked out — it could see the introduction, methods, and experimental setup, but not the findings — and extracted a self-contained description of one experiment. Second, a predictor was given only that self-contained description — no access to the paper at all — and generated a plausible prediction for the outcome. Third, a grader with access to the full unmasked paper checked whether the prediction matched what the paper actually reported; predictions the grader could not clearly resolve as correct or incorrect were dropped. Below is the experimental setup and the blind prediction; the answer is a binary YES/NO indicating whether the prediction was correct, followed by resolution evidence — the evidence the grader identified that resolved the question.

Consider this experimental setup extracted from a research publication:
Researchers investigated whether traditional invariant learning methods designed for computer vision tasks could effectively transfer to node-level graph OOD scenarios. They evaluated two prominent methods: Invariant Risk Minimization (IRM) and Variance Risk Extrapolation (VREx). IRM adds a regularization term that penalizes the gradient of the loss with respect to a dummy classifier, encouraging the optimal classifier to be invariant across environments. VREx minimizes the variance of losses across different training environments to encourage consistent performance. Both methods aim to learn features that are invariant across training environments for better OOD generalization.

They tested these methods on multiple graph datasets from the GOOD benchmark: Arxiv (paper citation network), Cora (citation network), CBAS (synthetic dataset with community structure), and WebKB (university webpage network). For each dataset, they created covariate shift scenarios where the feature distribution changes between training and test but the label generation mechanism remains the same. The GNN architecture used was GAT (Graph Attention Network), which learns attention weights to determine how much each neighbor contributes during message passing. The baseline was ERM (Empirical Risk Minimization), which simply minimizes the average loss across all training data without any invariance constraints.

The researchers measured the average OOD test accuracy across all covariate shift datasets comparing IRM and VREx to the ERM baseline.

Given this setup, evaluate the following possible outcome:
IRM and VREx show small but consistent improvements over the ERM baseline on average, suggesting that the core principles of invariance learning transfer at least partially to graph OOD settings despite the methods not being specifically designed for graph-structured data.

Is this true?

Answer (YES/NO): NO